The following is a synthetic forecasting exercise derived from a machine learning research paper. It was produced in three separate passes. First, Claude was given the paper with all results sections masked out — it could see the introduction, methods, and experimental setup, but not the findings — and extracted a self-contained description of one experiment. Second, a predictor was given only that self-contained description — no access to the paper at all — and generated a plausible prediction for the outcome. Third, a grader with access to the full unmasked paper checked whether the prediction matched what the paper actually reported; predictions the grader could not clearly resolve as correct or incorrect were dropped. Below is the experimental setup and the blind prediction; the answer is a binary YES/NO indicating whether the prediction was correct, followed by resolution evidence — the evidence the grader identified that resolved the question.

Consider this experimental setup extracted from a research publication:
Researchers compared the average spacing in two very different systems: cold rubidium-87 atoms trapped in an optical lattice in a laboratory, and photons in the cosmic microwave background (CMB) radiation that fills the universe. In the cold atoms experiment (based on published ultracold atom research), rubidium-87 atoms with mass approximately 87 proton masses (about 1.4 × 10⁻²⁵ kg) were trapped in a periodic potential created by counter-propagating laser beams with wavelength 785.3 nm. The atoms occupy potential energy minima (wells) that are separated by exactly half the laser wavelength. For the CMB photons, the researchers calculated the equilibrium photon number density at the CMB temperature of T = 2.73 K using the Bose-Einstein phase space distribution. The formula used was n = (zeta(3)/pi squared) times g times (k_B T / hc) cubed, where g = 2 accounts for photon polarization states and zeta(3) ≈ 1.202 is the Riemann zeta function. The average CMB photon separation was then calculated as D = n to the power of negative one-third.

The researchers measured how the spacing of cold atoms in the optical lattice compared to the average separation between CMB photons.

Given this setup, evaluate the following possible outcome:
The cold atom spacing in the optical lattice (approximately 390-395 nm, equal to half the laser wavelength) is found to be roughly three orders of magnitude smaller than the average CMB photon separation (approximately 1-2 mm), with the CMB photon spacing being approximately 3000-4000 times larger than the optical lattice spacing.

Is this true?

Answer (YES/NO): NO